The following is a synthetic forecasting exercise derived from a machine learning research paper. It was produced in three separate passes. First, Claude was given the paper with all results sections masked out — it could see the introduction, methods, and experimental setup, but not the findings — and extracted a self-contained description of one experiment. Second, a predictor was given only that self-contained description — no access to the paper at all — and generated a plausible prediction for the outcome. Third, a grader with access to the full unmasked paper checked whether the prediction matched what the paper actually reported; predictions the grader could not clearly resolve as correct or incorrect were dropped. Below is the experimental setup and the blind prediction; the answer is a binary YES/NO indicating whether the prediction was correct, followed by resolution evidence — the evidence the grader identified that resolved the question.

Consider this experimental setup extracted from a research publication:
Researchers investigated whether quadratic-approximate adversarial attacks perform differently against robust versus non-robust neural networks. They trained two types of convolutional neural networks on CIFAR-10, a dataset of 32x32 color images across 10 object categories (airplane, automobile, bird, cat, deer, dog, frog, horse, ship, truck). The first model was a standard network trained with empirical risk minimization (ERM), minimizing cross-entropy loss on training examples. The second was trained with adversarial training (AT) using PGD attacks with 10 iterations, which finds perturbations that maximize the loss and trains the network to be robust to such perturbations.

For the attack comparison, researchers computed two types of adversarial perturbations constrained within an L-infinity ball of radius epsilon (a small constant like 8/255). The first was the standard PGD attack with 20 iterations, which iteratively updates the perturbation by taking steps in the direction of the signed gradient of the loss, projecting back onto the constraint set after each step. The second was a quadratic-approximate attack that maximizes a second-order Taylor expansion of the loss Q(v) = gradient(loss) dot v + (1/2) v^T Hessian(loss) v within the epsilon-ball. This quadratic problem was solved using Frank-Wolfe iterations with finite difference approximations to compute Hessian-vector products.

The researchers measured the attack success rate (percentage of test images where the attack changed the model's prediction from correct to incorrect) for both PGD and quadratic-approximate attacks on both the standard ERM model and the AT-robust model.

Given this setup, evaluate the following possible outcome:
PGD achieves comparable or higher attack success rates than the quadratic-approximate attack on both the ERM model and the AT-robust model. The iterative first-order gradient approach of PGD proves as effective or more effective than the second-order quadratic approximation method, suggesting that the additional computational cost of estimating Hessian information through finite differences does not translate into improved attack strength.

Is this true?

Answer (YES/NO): NO